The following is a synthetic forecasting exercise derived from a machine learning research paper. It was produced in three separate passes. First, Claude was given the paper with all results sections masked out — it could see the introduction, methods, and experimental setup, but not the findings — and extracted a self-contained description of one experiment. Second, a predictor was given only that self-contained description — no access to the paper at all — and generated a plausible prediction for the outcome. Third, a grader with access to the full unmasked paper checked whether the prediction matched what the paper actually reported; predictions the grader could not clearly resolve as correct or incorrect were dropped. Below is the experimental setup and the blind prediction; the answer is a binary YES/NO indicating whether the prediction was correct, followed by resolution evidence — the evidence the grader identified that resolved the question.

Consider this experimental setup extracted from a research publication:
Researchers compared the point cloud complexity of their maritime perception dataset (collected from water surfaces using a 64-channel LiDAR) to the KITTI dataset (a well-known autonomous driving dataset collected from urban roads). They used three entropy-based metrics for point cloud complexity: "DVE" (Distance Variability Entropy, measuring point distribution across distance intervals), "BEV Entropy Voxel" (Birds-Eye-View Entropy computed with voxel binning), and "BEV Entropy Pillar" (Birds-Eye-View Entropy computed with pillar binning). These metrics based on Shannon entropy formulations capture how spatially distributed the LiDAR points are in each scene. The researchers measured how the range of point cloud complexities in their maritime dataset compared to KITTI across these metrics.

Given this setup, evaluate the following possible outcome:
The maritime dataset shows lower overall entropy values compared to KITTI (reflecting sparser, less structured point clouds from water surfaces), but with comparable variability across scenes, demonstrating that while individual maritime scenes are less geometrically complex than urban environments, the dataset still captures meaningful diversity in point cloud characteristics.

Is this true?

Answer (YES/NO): NO